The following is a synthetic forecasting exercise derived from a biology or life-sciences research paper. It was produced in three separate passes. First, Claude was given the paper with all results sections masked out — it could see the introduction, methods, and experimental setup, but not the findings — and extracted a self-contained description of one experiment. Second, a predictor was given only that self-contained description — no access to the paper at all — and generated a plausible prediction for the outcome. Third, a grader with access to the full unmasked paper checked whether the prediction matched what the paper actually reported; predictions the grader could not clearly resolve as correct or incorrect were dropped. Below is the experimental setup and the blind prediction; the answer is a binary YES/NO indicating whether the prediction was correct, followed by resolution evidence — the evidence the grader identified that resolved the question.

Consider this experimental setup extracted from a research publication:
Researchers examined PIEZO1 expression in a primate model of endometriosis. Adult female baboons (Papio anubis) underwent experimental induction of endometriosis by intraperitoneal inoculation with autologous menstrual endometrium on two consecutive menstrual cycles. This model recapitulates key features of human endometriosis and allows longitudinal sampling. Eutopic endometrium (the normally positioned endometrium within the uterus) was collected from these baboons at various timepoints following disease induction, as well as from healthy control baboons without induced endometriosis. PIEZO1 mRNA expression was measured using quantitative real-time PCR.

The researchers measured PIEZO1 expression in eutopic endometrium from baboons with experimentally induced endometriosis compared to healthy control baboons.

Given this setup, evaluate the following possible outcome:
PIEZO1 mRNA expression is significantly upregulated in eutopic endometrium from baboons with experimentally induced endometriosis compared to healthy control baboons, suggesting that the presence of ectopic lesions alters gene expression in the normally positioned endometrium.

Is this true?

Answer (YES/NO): NO